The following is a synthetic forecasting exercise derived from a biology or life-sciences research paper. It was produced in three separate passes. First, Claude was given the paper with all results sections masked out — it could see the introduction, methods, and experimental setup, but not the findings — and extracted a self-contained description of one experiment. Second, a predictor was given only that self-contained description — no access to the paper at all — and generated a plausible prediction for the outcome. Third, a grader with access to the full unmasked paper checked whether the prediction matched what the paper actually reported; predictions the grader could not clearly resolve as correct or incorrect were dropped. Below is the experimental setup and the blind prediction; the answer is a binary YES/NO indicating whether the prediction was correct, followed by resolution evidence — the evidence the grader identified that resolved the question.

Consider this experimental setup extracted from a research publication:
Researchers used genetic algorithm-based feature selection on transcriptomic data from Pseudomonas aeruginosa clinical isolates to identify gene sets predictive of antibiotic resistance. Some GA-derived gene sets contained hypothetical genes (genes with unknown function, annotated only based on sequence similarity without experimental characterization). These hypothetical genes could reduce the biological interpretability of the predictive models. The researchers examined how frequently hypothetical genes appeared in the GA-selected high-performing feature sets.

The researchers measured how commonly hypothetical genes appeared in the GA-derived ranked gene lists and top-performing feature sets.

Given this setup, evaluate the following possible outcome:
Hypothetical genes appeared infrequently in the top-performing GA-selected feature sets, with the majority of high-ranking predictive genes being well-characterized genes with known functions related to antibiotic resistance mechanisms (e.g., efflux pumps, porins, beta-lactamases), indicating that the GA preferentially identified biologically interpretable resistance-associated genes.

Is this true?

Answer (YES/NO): NO